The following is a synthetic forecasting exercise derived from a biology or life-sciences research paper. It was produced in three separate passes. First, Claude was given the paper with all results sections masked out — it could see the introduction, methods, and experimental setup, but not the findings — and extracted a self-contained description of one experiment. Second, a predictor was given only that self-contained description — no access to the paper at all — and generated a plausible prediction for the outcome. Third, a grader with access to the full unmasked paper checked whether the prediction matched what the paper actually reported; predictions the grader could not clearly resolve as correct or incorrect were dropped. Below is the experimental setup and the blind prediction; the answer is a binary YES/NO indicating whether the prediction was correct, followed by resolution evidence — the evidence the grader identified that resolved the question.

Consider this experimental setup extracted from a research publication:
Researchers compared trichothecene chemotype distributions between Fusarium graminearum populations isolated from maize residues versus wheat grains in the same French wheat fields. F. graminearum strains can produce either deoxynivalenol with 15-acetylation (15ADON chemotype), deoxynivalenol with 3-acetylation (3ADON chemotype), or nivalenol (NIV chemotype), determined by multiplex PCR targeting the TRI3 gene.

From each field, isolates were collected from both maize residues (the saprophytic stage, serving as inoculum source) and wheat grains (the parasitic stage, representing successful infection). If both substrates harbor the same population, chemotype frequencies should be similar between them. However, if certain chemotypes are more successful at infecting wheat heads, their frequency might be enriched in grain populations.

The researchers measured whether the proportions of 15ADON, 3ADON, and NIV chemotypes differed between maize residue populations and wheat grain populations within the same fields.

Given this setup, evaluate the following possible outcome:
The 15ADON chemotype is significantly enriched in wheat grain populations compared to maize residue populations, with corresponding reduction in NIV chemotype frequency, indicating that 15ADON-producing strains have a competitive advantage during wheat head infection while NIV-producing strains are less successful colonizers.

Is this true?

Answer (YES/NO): NO